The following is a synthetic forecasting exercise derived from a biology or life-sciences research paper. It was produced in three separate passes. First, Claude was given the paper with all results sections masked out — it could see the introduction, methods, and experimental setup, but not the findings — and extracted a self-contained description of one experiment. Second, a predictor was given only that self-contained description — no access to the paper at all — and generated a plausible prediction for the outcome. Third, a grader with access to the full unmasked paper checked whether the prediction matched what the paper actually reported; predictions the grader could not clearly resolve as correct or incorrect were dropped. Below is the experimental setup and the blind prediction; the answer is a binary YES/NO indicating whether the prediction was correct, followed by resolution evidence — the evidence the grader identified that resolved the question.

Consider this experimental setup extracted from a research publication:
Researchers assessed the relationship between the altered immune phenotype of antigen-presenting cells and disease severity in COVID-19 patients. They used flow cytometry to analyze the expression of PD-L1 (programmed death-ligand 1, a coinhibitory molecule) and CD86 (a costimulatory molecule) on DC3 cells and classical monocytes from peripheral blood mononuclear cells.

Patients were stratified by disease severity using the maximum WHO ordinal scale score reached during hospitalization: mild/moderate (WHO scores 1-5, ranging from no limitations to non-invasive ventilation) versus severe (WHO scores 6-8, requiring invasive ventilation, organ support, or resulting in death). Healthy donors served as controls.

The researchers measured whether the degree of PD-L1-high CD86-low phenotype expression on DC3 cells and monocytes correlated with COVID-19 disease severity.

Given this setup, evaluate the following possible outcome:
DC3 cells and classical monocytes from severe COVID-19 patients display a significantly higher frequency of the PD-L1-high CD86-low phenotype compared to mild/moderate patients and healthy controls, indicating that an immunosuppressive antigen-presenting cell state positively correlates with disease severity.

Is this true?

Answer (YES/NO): NO